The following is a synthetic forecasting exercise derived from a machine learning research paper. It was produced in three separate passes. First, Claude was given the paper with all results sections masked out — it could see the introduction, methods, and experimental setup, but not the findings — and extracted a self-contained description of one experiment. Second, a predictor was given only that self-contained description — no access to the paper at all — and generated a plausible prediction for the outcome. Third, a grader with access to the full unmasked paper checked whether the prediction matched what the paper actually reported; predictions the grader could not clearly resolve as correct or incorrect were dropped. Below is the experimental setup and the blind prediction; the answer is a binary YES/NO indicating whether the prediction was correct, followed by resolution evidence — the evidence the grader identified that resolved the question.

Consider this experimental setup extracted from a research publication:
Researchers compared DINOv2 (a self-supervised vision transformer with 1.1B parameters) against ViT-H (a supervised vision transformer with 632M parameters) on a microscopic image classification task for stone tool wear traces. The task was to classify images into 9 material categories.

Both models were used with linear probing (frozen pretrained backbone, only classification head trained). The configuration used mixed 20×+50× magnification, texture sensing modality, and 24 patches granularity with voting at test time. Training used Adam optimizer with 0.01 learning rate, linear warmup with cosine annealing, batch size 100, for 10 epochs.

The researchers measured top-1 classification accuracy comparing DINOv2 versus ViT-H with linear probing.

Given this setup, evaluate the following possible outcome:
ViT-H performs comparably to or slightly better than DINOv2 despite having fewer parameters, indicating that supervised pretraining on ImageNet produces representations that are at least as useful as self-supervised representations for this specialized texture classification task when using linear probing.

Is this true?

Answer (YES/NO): NO